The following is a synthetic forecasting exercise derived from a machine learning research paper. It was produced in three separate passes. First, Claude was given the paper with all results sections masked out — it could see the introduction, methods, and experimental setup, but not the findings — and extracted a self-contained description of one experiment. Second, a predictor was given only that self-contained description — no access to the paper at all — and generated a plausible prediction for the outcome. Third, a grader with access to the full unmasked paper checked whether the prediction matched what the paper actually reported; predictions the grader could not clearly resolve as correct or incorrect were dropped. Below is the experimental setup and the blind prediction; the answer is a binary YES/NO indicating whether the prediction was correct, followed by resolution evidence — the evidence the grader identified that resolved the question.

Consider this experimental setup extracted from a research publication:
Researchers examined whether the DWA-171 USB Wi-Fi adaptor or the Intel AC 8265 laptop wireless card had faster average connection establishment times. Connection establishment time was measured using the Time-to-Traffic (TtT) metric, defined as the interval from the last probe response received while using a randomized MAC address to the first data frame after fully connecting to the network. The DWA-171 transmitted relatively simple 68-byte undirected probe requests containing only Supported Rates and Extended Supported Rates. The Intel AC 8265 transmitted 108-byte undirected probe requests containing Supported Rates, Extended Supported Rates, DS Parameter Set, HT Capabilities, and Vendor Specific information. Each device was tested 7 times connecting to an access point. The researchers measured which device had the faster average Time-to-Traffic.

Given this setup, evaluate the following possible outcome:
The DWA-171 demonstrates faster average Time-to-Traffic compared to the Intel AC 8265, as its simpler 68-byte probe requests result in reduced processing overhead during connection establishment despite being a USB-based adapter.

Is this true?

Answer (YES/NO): NO